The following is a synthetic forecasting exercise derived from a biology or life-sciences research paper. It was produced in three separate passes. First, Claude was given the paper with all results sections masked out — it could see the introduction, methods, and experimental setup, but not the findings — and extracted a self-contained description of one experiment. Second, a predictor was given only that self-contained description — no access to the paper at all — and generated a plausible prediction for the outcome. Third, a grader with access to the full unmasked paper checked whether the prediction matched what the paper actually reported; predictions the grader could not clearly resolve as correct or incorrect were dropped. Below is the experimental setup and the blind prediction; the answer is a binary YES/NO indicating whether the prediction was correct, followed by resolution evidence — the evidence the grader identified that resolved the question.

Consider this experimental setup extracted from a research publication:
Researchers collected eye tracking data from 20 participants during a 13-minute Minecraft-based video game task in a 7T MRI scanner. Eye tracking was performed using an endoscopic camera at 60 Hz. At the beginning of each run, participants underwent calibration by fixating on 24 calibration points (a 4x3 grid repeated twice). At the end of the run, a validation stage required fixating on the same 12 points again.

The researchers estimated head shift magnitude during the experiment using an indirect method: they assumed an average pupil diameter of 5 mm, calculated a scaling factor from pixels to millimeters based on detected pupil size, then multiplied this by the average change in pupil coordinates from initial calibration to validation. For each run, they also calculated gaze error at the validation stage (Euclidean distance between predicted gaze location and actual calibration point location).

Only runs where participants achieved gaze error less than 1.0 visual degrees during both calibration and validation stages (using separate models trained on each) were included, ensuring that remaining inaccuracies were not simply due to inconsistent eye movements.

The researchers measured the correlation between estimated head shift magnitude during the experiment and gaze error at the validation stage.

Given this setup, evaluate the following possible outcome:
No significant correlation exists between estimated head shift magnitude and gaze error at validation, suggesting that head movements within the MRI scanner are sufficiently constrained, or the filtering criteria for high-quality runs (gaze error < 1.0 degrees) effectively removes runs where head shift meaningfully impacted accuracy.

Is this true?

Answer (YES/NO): NO